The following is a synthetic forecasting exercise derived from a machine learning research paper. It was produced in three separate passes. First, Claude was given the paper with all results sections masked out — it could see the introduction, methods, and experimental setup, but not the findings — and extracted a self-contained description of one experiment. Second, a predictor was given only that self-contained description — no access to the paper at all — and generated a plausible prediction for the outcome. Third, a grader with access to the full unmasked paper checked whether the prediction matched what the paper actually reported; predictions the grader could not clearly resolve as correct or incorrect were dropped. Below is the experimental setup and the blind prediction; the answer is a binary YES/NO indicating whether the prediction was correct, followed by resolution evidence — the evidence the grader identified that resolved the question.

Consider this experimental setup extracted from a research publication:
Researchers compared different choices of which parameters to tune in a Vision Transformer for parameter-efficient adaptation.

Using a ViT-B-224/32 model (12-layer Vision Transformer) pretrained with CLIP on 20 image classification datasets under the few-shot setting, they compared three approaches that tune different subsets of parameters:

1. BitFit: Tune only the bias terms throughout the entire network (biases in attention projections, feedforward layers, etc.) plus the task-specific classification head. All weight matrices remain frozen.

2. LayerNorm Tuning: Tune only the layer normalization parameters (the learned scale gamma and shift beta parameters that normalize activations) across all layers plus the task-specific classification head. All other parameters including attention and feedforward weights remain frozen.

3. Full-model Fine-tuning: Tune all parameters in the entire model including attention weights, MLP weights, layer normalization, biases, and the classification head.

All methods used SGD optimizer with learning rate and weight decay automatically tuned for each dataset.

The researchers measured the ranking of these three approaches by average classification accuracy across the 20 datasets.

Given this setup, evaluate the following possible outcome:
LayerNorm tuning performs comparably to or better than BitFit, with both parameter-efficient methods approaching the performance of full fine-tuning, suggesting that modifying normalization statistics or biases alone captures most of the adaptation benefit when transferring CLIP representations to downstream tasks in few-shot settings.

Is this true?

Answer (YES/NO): NO